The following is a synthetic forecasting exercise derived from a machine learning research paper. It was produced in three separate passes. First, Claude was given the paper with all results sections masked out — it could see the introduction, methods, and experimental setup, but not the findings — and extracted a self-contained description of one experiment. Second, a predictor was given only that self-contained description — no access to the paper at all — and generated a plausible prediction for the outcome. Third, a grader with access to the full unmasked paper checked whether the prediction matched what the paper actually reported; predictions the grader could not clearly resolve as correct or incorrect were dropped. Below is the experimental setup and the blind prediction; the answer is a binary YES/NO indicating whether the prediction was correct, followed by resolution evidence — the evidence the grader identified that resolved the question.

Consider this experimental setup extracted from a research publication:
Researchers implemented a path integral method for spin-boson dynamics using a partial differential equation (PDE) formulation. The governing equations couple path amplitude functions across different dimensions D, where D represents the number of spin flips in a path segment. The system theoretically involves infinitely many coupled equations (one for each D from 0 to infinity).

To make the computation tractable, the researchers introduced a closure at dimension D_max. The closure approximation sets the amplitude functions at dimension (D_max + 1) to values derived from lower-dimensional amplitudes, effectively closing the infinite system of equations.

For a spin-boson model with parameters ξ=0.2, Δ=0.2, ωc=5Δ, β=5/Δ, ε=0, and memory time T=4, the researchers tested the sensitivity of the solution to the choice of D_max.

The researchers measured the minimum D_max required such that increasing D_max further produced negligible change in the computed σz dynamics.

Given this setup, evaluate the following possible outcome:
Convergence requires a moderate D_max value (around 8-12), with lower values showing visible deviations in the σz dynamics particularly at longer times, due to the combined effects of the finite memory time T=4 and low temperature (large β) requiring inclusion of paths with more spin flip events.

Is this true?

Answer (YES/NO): NO